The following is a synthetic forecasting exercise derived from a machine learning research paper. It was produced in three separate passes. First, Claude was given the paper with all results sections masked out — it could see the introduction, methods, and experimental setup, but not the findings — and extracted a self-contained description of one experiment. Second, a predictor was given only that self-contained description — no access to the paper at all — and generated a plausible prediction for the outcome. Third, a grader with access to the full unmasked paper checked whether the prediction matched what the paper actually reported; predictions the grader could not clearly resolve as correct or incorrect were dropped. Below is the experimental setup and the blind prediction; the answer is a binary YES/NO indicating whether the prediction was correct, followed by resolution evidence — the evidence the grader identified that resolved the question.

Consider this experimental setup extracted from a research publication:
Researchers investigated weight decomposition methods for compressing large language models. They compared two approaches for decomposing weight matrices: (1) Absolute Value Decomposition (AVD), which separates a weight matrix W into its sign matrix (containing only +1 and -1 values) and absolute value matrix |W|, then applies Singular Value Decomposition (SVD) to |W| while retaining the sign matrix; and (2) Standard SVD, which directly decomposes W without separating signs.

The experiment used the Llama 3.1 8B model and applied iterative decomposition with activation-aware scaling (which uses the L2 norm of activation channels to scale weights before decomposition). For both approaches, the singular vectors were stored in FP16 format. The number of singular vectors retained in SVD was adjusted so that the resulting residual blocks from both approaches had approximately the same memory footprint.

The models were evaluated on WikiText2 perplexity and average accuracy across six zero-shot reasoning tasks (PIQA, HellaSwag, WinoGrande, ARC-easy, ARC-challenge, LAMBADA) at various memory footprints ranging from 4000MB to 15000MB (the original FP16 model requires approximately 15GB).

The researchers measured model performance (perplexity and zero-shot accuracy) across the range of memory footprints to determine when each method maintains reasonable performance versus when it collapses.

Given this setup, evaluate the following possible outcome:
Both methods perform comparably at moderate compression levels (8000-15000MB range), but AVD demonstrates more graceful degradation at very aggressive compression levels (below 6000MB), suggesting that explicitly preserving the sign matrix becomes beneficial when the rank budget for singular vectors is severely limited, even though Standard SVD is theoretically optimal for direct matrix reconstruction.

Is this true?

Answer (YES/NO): NO